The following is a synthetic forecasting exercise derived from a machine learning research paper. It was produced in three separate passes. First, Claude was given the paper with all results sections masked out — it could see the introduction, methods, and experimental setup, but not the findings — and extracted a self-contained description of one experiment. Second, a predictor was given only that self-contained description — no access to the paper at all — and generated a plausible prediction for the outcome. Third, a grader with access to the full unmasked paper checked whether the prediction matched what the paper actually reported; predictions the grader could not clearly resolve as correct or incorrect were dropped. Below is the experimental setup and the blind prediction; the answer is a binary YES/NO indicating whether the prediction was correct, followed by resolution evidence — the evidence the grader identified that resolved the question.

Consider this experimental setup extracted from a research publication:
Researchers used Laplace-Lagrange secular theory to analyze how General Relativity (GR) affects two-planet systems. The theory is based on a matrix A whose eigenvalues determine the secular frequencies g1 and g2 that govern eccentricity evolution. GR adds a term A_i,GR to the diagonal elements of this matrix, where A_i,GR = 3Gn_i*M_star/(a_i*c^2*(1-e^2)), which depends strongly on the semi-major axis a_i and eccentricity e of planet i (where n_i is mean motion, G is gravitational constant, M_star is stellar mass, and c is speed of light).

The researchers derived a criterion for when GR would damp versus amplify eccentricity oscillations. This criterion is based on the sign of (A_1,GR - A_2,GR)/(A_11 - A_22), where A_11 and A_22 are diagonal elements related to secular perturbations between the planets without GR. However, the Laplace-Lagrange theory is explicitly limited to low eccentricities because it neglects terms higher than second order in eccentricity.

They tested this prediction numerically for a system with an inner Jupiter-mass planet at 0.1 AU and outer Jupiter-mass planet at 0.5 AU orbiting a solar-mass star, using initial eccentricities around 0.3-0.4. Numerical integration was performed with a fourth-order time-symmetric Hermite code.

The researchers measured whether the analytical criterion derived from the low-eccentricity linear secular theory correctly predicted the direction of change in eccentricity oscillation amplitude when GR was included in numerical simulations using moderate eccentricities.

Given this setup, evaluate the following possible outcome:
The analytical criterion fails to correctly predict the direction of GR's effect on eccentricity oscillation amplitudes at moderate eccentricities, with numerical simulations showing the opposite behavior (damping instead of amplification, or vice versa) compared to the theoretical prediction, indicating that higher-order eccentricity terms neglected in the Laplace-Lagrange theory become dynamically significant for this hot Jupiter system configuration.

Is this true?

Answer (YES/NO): NO